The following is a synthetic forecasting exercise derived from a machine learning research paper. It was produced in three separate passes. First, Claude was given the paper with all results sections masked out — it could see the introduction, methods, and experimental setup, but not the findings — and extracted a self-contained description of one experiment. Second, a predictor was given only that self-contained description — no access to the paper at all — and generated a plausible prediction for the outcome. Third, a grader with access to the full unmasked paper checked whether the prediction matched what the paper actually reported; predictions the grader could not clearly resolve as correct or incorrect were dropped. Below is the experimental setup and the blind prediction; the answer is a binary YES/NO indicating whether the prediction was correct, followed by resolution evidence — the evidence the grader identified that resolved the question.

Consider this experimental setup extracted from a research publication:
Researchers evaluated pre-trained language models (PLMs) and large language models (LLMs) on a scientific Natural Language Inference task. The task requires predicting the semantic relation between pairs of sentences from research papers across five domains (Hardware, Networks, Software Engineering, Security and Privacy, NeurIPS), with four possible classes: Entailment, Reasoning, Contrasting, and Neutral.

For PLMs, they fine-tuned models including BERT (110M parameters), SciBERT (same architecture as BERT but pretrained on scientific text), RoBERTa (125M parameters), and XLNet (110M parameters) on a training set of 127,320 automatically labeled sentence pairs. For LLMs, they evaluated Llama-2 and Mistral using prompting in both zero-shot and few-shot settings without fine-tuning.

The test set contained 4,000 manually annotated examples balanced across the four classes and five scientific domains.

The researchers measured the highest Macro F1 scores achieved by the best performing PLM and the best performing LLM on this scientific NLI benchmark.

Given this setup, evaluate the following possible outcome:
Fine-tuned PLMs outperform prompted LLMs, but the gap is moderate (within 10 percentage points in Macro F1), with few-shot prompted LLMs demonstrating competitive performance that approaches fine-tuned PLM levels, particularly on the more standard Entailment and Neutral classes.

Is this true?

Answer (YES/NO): NO